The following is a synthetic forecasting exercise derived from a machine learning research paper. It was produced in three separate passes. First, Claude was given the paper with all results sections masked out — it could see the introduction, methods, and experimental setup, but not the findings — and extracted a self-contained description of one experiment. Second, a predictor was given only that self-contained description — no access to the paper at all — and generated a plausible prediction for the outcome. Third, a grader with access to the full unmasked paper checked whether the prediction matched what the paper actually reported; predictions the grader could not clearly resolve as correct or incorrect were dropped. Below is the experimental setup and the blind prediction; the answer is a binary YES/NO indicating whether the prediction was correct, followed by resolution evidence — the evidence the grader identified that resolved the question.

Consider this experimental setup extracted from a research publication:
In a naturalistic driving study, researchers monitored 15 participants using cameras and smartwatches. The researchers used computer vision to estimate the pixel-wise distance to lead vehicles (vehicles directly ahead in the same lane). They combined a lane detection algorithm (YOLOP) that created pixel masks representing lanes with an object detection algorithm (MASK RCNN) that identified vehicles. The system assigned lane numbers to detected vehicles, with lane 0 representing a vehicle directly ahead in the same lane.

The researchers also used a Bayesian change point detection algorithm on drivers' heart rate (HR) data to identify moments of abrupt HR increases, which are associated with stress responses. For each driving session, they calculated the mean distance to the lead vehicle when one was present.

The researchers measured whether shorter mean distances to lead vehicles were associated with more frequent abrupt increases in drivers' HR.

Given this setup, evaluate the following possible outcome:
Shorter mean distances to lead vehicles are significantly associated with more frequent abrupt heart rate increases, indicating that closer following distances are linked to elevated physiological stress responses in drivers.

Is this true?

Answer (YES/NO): YES